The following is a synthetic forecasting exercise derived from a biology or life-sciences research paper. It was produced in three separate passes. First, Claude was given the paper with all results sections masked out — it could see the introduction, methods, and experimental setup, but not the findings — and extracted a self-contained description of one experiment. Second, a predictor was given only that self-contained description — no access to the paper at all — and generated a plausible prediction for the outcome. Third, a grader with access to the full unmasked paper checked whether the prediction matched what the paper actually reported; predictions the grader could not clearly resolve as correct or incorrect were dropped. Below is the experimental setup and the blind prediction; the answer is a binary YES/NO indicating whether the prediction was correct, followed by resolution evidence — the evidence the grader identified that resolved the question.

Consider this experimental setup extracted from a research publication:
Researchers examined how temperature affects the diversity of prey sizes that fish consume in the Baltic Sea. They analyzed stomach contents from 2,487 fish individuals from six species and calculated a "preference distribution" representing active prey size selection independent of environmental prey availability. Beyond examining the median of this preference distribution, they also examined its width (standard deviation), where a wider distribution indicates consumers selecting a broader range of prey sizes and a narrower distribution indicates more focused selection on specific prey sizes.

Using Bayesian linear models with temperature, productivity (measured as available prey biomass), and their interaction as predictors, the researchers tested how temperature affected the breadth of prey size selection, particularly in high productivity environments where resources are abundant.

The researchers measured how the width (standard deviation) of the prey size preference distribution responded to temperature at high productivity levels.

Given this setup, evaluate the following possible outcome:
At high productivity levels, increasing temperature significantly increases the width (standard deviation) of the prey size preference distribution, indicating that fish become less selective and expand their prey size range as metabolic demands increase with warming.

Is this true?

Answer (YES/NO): NO